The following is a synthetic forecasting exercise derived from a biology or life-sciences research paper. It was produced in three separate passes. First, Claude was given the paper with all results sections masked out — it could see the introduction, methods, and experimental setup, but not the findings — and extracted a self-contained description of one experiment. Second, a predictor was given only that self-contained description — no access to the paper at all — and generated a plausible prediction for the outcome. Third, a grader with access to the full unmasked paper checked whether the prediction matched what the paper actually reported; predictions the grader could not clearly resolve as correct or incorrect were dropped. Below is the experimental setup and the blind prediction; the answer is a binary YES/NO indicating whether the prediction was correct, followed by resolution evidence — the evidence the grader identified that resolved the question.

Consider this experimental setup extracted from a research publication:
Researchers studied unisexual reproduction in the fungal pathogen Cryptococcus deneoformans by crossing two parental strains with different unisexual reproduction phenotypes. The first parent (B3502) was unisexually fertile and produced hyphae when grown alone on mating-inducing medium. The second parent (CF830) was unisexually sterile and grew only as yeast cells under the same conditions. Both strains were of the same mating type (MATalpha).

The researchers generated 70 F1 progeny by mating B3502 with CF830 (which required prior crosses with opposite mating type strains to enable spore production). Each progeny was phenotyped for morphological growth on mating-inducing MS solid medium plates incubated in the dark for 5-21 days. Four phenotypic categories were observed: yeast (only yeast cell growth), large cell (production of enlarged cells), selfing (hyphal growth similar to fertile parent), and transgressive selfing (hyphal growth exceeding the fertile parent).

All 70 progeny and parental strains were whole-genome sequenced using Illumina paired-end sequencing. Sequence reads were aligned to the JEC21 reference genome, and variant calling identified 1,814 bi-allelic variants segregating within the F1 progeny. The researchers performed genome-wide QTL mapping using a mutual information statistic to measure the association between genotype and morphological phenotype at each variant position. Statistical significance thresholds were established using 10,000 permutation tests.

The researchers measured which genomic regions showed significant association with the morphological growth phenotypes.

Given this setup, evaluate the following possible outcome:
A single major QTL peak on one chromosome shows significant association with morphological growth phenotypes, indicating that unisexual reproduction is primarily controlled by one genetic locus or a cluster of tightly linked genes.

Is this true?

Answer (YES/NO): NO